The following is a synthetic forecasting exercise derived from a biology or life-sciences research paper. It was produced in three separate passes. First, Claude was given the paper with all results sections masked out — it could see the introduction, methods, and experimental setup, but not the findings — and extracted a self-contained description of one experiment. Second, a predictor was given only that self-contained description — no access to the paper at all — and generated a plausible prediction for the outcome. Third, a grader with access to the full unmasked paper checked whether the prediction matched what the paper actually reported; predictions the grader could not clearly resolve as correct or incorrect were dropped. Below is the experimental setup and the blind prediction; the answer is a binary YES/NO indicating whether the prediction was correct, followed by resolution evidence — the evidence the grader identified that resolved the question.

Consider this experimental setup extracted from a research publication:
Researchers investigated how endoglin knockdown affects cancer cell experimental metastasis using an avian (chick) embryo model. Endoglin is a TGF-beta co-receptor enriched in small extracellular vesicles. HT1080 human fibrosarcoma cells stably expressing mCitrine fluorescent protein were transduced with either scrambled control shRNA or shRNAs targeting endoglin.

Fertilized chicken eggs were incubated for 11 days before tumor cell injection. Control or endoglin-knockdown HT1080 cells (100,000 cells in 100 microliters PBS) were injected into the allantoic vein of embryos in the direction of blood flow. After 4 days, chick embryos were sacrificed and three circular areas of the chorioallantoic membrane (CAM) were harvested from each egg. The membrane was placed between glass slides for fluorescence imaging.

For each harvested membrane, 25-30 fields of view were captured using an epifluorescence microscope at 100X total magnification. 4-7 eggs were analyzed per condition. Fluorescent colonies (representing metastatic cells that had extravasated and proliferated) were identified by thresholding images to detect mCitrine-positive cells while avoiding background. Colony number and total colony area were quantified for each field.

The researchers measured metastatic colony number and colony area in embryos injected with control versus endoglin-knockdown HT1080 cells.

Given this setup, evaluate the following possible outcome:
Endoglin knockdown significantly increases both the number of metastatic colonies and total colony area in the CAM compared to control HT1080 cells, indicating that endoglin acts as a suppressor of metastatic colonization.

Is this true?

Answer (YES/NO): NO